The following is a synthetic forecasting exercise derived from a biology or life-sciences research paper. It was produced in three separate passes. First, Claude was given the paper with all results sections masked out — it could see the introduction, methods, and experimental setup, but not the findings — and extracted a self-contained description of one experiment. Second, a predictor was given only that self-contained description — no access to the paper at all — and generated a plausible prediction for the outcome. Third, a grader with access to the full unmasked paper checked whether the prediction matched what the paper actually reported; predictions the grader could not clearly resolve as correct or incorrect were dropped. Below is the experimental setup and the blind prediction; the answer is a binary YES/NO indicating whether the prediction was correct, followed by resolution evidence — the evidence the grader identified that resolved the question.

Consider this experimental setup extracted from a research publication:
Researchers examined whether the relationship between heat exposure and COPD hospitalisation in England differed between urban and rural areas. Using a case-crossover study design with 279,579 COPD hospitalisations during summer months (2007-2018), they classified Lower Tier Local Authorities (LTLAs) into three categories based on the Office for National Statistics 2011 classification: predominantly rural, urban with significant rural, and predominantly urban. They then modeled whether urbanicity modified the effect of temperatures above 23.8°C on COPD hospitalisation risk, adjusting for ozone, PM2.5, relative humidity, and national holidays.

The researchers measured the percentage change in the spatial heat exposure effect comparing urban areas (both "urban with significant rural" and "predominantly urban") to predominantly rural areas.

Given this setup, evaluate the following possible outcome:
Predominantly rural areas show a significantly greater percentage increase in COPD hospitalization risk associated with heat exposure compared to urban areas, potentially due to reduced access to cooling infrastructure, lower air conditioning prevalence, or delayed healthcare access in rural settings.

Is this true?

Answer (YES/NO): NO